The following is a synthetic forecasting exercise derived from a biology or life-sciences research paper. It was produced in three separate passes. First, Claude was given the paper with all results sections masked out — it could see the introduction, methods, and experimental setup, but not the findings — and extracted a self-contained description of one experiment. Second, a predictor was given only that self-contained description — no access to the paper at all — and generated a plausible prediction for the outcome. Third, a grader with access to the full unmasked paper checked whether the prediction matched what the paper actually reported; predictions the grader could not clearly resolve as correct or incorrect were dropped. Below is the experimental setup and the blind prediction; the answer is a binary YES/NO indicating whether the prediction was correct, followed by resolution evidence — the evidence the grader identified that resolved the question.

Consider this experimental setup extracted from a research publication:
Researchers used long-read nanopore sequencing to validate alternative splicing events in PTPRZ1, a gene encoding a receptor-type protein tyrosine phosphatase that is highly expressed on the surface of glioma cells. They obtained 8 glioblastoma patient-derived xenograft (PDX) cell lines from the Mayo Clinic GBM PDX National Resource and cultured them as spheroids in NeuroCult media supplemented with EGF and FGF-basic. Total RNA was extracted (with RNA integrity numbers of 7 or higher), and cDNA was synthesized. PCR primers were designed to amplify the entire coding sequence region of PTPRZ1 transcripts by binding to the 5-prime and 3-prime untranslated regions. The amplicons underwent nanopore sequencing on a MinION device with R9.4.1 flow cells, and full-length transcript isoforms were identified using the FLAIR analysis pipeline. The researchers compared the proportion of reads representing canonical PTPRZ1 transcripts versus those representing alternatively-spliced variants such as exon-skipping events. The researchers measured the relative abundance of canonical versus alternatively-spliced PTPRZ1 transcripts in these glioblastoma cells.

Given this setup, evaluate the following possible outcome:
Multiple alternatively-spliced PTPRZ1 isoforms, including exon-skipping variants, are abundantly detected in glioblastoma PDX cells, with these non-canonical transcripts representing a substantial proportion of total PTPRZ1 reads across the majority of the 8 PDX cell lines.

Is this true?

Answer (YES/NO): YES